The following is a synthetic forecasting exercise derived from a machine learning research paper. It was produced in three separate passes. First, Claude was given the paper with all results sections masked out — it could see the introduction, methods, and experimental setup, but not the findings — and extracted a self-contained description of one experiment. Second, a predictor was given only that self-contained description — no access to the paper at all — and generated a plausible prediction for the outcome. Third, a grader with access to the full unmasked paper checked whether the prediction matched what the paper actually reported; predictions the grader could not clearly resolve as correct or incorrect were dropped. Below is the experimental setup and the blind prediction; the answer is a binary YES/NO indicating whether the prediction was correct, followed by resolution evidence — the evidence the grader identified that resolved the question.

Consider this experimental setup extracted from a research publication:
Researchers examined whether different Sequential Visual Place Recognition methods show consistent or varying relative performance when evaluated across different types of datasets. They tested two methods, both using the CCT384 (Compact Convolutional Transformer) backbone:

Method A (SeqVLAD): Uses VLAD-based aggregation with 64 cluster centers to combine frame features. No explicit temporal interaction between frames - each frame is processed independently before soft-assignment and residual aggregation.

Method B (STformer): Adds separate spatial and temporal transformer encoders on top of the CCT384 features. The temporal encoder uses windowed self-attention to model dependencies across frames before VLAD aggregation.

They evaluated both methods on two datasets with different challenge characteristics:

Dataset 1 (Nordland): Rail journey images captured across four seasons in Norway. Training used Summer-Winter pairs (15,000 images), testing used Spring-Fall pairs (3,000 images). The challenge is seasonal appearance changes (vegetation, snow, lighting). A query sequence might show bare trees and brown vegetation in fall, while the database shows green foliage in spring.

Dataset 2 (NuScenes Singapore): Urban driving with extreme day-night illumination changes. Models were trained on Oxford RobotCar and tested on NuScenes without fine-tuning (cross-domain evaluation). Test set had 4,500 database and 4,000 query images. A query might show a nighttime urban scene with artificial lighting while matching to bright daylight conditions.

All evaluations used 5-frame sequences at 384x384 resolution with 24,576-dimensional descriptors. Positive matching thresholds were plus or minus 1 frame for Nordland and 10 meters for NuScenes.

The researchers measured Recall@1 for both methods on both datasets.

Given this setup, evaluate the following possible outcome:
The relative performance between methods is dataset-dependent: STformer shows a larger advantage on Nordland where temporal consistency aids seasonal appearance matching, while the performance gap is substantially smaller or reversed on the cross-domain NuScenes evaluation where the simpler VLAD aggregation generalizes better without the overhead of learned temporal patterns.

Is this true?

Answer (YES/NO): NO